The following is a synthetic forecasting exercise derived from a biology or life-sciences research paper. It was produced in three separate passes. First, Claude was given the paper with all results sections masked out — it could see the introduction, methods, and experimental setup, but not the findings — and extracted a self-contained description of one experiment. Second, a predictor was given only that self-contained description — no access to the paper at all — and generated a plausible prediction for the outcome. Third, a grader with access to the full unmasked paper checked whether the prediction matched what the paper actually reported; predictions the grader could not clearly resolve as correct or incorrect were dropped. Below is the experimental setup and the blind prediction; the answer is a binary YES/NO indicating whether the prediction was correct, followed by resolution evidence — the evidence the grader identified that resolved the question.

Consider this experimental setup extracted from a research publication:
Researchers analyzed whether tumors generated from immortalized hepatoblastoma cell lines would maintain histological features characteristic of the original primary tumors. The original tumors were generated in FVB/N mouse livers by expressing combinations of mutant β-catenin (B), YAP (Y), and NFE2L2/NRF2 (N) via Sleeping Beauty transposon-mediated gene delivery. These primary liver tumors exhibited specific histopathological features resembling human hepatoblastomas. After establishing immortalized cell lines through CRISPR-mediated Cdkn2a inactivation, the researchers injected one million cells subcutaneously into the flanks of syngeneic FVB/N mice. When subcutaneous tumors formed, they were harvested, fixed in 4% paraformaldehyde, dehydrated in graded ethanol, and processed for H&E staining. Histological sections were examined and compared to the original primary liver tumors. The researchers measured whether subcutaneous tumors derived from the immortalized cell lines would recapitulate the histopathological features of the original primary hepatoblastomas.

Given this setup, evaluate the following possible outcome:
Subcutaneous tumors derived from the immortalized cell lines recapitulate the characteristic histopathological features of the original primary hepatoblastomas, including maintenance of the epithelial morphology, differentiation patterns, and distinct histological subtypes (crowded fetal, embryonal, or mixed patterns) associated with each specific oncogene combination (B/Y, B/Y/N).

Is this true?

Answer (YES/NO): NO